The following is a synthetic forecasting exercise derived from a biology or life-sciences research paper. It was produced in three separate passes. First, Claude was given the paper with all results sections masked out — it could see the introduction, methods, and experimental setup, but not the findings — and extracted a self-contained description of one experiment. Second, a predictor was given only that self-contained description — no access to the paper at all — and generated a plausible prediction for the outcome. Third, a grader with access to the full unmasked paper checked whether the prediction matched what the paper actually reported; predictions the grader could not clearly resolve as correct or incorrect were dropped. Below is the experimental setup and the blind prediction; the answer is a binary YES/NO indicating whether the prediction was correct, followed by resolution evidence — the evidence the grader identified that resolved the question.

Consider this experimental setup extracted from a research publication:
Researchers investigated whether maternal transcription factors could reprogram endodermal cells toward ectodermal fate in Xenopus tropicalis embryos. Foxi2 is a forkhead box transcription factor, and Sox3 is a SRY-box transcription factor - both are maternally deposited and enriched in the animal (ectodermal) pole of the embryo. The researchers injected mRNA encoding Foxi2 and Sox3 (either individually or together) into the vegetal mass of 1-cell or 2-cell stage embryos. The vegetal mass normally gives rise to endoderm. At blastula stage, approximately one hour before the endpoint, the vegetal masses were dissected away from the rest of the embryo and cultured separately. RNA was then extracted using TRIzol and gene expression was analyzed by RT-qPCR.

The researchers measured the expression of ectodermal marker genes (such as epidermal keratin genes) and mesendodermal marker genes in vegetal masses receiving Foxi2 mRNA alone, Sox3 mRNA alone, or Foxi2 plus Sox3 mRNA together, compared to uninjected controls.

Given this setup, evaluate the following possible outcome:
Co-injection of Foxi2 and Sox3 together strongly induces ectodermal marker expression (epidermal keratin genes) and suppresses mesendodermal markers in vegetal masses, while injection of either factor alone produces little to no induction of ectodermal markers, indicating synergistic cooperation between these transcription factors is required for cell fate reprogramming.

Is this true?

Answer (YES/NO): NO